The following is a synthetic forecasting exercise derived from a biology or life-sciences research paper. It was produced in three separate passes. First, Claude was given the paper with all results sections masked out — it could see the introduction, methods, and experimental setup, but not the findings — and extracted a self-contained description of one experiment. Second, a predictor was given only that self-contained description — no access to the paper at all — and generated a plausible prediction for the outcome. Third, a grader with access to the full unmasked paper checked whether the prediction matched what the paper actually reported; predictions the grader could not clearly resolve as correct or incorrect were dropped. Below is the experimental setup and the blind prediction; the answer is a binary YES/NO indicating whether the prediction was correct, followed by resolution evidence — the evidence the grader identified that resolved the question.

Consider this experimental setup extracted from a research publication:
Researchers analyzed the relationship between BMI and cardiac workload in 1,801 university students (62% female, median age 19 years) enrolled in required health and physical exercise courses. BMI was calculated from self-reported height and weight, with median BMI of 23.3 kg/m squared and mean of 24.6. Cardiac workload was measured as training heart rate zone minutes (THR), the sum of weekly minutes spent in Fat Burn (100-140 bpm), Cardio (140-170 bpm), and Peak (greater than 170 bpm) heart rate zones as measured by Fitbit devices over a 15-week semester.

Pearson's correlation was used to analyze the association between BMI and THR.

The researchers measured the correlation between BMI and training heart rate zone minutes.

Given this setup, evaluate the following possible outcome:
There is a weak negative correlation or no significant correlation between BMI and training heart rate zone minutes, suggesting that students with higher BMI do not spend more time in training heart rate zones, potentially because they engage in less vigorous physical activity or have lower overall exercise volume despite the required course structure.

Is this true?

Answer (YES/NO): NO